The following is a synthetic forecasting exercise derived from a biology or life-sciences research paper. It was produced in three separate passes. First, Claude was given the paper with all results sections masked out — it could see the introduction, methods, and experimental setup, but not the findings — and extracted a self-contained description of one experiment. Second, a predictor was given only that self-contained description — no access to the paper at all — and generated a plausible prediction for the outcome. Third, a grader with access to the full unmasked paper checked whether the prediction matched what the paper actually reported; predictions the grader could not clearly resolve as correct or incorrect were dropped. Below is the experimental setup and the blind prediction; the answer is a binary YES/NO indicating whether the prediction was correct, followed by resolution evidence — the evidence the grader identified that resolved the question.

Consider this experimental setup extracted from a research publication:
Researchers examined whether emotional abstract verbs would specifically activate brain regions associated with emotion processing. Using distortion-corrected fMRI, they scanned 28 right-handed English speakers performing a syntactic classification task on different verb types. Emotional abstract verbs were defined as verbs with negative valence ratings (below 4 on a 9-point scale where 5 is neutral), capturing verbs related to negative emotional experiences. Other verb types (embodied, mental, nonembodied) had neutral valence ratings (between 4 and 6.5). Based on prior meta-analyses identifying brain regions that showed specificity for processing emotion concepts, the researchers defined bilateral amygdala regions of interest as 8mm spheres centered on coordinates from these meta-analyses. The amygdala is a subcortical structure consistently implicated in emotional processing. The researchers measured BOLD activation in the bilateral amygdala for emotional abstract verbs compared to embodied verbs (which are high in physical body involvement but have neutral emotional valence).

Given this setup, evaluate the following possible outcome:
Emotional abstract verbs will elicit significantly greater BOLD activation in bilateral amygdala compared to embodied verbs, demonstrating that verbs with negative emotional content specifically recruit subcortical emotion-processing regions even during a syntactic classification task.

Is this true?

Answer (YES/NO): NO